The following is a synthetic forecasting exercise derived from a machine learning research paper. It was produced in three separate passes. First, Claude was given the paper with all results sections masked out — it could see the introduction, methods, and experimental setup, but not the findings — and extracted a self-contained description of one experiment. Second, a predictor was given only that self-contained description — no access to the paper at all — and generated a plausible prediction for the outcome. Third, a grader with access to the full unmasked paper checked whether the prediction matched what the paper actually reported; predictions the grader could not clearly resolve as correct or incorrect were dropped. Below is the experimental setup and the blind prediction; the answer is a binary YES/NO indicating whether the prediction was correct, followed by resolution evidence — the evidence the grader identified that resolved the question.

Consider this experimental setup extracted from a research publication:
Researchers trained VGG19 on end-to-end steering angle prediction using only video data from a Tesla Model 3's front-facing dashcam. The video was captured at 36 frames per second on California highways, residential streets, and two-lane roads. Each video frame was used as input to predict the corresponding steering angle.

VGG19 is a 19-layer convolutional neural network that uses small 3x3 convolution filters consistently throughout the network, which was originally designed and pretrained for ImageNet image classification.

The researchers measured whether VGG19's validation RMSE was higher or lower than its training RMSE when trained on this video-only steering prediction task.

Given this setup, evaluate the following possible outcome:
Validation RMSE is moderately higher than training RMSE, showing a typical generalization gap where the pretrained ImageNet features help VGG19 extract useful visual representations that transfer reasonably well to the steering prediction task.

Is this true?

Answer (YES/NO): NO